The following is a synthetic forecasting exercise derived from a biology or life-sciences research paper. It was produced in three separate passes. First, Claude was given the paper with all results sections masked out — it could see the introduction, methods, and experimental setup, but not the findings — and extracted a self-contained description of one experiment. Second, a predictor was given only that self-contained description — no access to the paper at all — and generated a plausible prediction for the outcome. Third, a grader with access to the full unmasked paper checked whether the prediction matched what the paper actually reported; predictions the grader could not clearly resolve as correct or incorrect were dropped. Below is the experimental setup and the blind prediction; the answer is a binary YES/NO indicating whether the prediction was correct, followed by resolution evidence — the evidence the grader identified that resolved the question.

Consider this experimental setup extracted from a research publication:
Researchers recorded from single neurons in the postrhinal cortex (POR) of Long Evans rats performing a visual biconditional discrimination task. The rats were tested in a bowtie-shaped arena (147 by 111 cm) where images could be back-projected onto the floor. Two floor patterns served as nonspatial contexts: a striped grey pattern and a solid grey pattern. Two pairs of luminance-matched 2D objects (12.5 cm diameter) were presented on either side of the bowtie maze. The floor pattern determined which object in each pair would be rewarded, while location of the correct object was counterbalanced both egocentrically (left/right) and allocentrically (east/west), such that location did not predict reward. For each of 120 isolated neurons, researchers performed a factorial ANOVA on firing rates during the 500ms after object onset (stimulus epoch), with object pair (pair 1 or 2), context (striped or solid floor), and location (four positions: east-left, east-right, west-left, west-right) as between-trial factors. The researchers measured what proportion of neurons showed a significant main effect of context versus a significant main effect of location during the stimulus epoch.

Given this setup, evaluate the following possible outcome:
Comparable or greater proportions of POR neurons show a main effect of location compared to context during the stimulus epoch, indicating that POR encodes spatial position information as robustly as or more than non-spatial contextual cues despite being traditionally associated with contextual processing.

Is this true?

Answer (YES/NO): YES